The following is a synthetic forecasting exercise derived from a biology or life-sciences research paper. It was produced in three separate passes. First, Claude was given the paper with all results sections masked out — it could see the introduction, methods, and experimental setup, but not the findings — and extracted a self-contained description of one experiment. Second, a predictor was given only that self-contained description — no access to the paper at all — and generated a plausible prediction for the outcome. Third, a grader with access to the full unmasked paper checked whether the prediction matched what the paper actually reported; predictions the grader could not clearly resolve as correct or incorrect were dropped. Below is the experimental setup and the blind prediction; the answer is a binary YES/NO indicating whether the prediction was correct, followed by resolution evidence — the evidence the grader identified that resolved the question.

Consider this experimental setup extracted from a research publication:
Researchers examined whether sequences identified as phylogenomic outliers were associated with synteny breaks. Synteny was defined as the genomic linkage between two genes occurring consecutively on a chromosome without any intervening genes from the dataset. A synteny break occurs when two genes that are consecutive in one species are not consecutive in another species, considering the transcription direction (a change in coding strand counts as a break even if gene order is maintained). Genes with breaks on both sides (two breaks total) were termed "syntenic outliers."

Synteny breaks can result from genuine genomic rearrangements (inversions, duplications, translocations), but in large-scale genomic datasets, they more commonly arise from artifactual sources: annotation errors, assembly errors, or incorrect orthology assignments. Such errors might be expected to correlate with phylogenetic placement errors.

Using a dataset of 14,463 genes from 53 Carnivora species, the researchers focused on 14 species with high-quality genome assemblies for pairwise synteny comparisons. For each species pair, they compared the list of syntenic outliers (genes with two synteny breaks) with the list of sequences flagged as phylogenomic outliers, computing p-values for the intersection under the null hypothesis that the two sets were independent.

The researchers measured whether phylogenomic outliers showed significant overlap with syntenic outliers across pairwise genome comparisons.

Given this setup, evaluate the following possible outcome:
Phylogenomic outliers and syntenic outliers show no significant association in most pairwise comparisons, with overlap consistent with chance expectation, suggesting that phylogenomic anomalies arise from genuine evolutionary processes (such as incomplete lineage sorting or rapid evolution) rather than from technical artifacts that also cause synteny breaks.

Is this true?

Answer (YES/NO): NO